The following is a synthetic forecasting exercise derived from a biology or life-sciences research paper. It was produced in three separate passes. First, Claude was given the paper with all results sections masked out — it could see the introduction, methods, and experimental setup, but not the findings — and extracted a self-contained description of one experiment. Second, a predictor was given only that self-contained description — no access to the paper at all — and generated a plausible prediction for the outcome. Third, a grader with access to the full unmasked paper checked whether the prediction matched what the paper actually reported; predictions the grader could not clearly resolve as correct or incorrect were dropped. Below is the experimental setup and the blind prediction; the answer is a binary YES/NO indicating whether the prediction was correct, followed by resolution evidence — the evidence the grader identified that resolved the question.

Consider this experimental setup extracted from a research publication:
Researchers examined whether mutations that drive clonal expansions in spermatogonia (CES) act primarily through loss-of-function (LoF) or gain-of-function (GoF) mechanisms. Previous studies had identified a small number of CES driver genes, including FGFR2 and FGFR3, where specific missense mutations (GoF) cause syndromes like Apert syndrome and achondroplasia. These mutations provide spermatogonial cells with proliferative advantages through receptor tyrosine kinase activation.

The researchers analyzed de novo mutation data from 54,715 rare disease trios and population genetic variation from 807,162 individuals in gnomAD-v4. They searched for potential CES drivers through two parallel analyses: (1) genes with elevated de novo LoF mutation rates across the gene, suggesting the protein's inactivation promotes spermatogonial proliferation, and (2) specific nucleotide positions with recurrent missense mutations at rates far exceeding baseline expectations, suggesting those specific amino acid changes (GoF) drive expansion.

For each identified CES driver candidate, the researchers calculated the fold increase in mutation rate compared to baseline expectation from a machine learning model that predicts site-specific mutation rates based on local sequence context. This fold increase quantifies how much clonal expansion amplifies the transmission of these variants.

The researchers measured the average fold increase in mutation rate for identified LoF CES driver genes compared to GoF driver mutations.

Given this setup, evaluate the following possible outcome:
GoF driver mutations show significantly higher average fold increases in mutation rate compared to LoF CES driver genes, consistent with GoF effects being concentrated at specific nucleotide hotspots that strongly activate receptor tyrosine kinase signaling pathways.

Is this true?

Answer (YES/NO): YES